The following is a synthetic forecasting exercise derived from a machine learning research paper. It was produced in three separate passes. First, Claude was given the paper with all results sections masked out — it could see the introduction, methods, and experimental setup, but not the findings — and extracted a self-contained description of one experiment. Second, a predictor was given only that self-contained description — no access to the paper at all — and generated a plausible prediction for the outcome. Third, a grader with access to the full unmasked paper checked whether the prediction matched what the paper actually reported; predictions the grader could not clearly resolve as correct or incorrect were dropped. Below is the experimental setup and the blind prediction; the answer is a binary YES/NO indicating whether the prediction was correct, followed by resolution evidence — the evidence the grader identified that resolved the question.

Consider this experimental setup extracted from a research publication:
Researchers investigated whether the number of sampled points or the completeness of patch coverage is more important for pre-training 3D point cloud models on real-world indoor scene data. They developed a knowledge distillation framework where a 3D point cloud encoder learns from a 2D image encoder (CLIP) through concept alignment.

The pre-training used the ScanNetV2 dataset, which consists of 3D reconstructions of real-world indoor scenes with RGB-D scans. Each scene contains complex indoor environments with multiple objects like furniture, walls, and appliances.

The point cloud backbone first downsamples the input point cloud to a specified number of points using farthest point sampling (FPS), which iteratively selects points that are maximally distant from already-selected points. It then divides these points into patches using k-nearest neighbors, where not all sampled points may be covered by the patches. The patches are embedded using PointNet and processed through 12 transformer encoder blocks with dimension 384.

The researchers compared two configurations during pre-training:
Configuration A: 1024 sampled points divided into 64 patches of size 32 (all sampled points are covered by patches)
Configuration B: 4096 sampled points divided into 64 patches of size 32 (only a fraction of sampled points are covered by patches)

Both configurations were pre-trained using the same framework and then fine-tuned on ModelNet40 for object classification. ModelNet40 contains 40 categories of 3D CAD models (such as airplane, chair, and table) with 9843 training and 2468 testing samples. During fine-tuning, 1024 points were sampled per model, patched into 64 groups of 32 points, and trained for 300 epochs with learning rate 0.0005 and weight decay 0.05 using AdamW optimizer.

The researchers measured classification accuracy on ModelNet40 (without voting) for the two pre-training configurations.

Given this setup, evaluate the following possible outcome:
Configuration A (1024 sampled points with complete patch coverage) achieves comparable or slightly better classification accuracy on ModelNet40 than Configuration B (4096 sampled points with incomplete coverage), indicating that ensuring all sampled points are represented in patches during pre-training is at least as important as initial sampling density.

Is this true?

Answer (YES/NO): NO